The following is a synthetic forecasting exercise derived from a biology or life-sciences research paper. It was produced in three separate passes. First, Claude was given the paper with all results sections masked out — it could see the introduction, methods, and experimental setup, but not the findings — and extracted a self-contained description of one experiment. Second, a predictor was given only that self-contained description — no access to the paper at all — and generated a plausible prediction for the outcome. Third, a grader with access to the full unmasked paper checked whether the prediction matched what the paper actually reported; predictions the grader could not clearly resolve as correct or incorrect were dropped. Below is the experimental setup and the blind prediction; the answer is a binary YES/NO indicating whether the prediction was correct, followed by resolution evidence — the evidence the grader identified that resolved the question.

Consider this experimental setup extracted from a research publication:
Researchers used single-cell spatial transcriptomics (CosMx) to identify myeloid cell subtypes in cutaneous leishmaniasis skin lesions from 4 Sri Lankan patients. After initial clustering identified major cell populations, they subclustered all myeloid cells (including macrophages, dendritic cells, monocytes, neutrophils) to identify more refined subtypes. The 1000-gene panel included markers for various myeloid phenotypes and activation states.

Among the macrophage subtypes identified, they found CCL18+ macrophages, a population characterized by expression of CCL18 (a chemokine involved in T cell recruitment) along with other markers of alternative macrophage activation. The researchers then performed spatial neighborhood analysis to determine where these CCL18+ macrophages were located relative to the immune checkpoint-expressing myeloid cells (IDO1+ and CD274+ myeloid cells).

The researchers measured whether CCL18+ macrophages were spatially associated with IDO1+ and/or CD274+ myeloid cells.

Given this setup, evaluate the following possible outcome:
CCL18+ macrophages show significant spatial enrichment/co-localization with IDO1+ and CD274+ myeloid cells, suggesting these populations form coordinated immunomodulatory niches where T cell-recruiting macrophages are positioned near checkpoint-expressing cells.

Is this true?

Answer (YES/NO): YES